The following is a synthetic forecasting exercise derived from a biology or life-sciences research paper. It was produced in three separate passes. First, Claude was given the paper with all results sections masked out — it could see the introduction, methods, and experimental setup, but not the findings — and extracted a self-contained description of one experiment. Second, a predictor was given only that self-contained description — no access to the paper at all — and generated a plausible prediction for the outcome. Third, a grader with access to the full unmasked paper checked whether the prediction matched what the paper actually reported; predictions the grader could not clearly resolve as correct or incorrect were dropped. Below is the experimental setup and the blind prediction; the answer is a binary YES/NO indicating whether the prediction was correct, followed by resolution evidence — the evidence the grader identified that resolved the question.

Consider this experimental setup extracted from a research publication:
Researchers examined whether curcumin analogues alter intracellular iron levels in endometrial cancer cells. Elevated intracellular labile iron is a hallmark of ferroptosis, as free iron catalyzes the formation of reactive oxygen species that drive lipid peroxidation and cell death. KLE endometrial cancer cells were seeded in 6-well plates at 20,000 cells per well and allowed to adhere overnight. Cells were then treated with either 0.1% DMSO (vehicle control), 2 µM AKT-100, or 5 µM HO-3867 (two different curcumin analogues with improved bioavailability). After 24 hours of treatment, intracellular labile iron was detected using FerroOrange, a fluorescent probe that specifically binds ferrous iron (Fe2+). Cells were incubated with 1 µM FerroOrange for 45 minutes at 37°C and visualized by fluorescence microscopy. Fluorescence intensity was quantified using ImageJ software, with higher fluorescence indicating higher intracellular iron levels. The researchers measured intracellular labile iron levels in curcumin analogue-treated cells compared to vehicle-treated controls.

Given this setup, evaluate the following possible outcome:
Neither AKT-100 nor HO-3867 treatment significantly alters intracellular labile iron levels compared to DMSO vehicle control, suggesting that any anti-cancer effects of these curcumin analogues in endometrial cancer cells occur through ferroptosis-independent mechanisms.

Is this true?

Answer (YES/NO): NO